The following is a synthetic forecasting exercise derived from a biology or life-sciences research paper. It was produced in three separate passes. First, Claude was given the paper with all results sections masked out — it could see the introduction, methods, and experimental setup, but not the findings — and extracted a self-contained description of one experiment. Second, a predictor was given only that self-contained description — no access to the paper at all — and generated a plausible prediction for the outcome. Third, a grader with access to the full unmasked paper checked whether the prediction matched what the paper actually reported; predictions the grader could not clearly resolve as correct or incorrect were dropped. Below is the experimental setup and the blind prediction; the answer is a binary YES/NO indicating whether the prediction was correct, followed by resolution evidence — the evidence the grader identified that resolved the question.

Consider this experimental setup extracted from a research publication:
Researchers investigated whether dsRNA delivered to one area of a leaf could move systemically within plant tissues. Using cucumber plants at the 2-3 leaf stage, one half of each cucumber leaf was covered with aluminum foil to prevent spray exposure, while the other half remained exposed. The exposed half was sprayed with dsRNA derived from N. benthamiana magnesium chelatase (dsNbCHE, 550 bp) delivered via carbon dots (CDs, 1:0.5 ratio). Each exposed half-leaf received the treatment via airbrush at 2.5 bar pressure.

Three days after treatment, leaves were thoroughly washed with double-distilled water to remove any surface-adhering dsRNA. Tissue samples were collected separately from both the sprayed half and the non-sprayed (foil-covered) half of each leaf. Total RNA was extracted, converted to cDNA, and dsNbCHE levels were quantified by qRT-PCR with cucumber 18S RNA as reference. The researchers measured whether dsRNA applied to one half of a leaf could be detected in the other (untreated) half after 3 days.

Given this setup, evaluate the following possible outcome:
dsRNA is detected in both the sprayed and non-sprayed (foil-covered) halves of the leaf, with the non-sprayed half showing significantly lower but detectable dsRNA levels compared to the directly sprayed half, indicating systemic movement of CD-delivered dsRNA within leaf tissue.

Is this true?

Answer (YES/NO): YES